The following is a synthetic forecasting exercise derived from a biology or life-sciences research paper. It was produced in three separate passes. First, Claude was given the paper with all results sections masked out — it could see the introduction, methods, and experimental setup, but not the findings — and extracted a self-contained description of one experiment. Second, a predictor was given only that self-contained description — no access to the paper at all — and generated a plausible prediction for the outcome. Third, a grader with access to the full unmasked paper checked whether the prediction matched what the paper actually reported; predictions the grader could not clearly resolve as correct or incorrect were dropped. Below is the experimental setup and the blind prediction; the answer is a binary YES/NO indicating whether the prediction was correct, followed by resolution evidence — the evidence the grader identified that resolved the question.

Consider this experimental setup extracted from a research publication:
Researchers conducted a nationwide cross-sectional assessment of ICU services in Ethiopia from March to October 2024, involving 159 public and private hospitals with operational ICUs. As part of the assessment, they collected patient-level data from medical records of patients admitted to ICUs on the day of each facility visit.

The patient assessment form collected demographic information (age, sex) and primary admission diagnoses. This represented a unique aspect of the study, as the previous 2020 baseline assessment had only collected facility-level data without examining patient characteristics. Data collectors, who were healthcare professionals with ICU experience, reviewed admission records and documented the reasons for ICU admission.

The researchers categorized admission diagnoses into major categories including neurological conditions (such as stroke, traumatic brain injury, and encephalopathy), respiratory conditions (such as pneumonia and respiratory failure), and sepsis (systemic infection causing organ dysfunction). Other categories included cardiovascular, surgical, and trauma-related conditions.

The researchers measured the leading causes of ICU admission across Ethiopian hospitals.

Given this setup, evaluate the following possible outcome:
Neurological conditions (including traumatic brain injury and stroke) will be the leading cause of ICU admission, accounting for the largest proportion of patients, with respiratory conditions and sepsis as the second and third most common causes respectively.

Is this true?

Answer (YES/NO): NO